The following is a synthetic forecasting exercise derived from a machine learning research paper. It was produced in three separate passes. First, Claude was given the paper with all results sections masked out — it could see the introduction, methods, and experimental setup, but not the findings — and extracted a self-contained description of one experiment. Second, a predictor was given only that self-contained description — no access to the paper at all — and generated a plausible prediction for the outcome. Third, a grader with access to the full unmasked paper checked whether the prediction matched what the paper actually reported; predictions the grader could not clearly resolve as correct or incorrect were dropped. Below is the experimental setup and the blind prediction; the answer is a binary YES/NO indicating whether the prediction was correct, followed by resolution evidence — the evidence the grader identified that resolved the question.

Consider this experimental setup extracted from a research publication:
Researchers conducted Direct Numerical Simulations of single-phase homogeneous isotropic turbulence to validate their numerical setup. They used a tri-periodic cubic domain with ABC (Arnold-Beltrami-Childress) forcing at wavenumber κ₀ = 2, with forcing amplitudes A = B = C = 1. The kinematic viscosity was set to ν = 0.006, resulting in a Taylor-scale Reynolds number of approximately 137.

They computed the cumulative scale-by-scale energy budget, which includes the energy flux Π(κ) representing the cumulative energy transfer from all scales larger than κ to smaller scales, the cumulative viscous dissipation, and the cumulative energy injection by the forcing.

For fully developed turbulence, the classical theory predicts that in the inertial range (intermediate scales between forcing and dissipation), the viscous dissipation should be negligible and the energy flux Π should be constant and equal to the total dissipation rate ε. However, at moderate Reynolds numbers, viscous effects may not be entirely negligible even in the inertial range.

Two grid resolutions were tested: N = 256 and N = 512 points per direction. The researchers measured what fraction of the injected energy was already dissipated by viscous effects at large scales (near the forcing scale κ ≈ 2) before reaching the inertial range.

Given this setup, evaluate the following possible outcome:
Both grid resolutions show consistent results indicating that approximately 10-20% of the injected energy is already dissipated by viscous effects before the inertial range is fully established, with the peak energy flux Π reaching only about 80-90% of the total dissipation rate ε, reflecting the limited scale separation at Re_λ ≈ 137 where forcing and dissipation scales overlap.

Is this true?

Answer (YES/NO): NO